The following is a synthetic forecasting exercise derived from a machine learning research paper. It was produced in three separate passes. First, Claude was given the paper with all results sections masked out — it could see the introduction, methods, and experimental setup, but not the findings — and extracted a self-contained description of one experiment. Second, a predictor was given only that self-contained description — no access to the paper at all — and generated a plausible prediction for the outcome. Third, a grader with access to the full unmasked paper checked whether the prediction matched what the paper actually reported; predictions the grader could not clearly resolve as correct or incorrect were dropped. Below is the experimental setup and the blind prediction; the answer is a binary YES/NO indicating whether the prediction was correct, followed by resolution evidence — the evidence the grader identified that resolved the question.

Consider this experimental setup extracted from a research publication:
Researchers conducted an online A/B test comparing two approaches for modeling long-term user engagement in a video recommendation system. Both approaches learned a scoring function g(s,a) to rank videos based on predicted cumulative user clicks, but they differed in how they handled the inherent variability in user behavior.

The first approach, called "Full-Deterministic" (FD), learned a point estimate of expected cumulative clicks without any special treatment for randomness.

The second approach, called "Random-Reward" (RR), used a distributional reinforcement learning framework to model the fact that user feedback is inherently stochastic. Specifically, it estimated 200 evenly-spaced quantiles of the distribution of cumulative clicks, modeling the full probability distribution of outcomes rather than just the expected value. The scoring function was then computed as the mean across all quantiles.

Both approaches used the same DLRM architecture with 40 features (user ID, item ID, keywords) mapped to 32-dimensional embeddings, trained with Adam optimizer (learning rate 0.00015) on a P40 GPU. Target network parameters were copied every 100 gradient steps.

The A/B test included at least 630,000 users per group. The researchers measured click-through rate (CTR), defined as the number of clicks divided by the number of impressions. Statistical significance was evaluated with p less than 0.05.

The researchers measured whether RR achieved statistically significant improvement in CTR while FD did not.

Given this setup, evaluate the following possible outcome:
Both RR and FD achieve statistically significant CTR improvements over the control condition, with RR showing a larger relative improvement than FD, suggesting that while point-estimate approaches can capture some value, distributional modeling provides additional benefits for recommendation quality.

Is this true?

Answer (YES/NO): NO